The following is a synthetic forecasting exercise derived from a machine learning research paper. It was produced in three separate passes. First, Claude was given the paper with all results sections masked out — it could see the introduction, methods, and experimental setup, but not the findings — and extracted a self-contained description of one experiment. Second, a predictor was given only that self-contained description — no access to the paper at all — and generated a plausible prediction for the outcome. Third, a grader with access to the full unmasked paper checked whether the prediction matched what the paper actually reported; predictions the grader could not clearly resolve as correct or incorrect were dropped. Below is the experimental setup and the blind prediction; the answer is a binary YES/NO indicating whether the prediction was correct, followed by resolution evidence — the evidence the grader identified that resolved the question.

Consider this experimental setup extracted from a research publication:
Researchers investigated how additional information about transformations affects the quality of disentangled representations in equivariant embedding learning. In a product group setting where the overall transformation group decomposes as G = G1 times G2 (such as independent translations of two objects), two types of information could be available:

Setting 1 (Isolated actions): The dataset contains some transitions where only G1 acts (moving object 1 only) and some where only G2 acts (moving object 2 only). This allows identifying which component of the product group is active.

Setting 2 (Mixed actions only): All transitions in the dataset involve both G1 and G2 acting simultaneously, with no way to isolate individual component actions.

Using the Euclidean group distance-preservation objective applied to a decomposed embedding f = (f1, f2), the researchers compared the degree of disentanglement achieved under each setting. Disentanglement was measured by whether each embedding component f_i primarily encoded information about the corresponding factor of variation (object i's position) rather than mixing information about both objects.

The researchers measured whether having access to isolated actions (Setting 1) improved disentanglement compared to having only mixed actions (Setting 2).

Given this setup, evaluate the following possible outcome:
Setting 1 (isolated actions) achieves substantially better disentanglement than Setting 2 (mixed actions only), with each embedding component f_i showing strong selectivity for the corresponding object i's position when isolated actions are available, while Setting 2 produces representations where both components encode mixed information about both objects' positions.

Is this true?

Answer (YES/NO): YES